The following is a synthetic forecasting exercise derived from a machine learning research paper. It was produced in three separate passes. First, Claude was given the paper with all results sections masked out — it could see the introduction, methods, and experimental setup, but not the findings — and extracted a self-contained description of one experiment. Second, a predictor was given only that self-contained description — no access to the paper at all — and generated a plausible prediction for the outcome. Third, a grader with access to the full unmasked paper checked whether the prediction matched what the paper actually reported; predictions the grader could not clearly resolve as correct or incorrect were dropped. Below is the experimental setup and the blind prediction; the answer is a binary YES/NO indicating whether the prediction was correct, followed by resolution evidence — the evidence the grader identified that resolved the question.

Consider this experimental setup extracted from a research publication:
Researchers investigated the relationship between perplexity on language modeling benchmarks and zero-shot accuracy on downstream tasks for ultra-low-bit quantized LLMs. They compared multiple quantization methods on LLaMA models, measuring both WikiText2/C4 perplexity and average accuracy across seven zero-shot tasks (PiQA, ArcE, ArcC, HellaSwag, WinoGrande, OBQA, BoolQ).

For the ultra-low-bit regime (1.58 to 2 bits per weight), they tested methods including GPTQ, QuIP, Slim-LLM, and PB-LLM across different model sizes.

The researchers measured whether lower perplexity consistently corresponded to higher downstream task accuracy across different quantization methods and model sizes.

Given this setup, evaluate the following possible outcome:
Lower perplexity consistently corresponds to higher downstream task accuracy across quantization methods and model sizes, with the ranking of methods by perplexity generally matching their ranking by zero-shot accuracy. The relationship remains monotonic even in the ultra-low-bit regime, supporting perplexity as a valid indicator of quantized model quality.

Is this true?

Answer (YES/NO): NO